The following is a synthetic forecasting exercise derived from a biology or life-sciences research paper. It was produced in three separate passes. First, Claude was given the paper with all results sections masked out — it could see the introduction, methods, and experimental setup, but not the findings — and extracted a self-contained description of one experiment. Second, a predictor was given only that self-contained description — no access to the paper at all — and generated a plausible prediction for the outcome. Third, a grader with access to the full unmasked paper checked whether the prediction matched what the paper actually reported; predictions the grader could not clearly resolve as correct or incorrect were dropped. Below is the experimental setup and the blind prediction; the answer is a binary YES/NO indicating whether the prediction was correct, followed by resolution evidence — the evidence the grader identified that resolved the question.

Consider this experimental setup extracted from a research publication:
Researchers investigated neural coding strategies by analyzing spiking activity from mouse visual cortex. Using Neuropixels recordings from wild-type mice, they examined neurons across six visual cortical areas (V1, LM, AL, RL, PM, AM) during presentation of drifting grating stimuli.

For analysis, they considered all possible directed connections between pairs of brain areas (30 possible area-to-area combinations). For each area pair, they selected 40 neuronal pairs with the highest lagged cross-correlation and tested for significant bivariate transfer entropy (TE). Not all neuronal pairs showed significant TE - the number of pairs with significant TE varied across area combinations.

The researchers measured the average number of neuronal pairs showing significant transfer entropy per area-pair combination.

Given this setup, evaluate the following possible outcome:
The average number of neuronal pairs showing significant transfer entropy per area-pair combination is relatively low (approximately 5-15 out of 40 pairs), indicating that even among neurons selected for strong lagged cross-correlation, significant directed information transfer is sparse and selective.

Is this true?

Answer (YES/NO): YES